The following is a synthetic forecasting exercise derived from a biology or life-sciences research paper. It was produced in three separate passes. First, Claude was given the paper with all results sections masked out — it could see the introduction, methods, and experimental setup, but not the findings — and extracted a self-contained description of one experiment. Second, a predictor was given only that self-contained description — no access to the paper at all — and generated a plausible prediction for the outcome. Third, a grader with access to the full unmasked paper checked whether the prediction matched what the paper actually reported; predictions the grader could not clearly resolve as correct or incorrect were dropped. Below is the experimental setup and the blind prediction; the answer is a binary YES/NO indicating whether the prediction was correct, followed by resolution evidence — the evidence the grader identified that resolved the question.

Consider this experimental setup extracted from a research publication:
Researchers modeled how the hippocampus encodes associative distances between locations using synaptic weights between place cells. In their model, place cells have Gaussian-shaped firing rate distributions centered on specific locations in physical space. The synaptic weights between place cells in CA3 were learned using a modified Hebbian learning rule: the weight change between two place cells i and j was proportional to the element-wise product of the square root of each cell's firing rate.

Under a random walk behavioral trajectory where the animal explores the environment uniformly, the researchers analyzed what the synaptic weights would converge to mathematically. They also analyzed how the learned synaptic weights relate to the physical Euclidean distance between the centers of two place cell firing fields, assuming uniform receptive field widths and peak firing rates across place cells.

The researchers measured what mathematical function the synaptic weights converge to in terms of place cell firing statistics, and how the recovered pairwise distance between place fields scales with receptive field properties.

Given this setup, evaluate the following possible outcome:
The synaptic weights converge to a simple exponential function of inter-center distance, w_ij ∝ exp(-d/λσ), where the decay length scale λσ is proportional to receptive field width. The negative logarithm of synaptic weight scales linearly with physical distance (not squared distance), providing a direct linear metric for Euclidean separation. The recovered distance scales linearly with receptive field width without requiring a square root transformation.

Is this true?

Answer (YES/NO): NO